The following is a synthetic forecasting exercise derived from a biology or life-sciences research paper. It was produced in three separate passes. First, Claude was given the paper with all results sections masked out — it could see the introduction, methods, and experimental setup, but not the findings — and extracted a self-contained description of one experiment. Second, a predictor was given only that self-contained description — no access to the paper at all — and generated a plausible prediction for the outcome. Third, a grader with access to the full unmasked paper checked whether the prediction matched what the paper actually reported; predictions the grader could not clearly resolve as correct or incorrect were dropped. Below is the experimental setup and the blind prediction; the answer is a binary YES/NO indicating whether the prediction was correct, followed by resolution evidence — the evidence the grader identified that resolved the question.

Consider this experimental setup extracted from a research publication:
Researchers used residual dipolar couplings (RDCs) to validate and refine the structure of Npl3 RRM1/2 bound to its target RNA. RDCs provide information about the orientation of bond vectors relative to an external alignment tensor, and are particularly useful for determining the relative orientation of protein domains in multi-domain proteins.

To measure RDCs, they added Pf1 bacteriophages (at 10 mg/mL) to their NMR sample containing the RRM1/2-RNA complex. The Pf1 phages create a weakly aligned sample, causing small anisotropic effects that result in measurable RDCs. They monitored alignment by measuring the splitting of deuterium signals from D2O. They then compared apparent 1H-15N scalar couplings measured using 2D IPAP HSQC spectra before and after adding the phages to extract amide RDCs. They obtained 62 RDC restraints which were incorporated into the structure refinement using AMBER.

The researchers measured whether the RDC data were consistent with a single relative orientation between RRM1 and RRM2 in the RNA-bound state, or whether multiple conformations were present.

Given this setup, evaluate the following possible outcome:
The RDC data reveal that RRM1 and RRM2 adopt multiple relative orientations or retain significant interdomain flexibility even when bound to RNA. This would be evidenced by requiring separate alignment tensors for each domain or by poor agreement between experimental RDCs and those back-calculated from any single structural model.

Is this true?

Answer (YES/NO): NO